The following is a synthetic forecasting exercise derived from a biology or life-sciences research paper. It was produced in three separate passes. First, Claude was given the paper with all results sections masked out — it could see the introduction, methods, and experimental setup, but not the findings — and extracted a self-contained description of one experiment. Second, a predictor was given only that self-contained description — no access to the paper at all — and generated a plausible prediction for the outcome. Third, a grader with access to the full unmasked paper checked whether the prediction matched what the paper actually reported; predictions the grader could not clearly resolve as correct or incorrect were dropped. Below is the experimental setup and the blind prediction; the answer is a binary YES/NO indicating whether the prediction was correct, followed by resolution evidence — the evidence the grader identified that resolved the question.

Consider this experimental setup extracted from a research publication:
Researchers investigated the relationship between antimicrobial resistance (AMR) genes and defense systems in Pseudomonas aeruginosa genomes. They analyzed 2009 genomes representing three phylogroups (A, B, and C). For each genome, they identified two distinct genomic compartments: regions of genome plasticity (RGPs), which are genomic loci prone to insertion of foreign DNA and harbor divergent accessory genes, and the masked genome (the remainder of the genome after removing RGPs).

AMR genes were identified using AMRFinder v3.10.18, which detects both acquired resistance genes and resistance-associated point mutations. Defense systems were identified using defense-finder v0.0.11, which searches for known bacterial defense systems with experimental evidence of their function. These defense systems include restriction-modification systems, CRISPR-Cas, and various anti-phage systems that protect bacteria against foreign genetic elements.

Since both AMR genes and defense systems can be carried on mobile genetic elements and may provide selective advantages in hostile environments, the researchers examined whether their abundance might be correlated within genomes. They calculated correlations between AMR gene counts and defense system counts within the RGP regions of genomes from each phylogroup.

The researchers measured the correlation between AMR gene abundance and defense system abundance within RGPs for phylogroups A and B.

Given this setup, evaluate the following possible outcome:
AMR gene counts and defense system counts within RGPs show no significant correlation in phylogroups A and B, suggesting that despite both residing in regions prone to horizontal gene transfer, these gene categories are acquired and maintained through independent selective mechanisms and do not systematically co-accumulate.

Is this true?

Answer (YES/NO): NO